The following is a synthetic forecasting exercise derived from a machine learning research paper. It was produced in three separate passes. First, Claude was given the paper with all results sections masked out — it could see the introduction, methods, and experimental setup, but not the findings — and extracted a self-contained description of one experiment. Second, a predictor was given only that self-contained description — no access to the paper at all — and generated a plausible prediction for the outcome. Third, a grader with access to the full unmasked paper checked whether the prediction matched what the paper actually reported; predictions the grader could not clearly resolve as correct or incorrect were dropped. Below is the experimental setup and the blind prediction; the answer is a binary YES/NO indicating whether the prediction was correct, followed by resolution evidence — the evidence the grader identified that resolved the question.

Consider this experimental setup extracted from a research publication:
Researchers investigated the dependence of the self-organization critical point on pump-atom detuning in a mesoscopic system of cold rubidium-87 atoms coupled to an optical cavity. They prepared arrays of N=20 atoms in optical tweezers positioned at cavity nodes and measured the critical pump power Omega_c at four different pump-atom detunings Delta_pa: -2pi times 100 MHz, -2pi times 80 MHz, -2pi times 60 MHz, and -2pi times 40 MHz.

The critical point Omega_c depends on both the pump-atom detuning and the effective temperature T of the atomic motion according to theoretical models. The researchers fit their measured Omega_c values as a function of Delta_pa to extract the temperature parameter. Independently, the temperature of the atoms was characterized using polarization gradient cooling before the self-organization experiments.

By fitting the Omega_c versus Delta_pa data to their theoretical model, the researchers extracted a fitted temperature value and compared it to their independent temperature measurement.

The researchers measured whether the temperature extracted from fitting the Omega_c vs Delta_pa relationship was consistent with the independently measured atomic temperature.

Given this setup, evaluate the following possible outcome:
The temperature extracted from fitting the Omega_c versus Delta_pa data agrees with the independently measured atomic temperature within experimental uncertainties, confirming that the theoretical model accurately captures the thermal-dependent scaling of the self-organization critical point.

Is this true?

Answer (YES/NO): NO